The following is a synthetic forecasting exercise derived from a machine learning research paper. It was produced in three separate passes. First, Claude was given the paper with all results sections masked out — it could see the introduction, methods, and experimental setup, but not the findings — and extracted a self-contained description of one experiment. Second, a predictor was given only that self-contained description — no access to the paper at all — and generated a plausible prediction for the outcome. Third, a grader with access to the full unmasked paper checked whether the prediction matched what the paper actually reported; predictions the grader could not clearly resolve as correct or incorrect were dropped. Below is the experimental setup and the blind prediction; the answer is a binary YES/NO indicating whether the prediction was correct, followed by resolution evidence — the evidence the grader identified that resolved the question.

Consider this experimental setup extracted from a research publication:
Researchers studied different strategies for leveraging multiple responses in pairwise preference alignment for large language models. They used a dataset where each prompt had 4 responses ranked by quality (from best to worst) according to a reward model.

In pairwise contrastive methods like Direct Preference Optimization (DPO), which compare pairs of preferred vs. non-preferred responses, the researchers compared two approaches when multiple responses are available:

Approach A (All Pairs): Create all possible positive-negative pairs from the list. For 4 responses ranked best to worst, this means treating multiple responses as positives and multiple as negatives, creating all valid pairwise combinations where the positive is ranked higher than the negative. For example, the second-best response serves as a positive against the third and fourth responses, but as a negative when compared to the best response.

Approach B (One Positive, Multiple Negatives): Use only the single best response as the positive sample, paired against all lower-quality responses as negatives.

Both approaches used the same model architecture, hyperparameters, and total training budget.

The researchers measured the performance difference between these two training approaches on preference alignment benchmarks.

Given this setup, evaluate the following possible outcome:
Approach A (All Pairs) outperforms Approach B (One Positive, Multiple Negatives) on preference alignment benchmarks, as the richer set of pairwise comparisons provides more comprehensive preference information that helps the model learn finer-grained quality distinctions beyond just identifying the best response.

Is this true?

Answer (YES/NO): NO